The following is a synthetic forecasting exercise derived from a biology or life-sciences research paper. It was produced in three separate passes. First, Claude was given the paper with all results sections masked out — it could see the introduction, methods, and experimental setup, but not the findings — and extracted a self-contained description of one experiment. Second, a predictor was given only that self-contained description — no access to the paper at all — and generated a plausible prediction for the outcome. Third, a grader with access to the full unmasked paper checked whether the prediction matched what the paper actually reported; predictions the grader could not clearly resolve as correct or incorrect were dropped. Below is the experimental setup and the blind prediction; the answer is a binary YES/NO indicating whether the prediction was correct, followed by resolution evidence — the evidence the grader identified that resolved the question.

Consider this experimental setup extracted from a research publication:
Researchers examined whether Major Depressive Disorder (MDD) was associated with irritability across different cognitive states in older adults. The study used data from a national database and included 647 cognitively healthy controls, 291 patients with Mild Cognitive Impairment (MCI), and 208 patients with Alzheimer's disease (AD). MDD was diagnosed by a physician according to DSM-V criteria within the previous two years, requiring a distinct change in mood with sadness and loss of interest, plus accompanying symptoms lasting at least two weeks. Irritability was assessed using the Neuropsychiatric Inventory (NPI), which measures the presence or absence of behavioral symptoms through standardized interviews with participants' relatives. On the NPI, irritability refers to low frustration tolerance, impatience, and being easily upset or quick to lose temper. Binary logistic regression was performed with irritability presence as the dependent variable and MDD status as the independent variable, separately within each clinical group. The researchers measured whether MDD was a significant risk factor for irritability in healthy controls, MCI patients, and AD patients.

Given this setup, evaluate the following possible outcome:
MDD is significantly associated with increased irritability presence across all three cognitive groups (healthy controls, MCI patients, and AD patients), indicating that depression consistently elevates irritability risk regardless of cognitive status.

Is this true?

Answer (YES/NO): YES